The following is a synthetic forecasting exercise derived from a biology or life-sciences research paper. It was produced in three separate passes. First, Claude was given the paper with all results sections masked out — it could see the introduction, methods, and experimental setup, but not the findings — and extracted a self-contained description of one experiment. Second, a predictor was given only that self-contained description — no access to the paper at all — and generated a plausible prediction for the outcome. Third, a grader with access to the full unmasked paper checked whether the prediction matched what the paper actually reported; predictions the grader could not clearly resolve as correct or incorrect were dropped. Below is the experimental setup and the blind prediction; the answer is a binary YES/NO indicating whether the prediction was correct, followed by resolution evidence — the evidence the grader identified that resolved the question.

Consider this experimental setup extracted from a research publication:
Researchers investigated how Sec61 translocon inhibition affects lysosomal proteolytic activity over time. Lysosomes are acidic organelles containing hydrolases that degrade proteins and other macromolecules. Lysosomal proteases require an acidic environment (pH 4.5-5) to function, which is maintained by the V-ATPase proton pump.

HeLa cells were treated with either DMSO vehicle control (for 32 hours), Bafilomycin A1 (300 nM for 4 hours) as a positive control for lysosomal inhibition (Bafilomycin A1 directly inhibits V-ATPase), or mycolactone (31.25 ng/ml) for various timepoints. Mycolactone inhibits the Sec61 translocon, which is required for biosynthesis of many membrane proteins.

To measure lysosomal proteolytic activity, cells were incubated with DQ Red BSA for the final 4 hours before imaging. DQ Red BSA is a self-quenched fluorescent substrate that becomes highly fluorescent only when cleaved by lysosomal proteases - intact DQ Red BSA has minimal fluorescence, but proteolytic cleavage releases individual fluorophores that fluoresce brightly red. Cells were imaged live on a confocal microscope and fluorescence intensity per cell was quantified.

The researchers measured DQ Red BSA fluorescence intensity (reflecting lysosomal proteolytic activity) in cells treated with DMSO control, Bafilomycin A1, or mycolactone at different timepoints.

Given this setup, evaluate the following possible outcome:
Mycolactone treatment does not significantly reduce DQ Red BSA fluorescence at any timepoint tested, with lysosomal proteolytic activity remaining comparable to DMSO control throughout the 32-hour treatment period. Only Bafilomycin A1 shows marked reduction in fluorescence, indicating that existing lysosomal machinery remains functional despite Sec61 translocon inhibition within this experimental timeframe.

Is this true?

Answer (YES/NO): NO